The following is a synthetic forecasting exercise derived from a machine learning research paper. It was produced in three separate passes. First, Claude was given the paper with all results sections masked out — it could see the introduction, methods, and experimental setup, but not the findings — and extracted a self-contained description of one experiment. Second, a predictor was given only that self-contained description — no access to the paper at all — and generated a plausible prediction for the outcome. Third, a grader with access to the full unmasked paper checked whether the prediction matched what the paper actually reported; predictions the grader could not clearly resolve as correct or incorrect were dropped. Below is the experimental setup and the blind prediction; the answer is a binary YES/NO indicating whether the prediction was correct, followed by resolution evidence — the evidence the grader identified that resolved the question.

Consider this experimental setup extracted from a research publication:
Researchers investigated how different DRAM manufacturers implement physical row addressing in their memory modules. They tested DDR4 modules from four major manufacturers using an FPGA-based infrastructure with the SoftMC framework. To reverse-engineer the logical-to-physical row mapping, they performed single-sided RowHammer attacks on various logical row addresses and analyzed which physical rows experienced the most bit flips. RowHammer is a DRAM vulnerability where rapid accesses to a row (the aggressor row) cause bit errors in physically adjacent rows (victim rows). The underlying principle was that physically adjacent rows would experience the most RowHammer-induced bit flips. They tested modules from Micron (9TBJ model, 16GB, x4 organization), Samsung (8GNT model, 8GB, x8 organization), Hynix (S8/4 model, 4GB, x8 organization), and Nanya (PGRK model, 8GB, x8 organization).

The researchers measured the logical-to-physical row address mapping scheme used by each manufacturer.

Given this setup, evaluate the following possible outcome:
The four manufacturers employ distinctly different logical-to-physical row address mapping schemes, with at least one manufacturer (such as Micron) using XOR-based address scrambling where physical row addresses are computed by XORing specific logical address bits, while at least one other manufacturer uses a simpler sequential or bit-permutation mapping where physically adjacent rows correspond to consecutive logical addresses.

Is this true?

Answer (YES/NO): NO